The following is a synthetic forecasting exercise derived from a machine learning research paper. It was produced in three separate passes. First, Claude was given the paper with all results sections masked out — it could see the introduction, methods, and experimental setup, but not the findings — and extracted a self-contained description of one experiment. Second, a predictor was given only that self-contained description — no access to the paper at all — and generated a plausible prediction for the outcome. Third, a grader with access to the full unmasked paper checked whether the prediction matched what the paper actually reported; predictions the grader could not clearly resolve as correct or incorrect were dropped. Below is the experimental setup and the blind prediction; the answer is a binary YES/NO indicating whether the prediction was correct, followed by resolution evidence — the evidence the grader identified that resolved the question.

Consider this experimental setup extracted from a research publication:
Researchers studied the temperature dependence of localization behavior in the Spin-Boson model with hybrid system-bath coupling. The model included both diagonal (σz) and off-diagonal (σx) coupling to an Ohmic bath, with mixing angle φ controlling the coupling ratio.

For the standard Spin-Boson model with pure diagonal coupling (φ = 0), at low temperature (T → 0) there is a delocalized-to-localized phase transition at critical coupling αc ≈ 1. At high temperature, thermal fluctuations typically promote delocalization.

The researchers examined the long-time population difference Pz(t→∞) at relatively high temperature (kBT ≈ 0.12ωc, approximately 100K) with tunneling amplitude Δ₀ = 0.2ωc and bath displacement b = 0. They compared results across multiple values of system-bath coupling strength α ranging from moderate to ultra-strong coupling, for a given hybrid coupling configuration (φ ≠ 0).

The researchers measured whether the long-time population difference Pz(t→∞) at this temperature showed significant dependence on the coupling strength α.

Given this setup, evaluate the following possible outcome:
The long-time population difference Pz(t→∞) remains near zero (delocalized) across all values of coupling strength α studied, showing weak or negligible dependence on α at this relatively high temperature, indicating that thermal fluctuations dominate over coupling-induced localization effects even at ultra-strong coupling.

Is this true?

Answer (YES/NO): NO